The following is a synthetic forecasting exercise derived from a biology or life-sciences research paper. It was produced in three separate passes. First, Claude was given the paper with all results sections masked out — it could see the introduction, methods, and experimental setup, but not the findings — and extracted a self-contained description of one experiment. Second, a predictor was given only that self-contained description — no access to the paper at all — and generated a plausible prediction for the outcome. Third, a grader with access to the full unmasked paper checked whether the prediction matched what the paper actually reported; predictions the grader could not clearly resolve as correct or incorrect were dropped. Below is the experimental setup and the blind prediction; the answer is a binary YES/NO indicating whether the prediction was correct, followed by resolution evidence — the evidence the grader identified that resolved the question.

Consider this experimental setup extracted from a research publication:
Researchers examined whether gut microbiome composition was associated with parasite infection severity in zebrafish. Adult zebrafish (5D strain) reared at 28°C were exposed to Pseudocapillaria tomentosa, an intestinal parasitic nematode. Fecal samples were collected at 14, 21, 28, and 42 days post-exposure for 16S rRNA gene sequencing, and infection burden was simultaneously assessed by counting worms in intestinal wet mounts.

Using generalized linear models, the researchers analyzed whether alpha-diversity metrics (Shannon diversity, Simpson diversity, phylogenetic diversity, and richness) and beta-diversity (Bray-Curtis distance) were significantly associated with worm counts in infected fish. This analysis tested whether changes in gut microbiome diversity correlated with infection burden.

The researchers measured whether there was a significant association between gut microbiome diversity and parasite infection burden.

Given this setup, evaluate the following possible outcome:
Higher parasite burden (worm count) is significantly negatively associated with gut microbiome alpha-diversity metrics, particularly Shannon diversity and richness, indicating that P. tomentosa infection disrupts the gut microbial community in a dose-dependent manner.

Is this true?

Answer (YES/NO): NO